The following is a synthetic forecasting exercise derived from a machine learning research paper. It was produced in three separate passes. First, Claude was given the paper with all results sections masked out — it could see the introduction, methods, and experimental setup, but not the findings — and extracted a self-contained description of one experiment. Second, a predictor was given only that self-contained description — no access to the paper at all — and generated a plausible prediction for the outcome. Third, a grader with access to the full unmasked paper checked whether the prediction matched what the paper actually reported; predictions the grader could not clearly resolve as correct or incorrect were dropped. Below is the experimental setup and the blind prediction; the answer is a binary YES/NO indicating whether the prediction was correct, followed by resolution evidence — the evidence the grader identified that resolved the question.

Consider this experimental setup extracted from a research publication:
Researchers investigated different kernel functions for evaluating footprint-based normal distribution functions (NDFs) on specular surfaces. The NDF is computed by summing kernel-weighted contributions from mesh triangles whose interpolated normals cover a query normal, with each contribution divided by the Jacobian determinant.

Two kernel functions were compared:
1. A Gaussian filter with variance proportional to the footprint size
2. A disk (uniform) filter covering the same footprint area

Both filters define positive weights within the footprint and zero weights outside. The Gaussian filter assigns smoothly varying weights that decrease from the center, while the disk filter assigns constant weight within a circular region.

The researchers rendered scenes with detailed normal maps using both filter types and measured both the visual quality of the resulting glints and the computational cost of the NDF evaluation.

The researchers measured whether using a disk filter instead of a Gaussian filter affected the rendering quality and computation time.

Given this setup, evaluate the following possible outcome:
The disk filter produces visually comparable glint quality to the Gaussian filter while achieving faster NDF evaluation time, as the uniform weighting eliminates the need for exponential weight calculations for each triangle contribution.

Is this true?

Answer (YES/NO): NO